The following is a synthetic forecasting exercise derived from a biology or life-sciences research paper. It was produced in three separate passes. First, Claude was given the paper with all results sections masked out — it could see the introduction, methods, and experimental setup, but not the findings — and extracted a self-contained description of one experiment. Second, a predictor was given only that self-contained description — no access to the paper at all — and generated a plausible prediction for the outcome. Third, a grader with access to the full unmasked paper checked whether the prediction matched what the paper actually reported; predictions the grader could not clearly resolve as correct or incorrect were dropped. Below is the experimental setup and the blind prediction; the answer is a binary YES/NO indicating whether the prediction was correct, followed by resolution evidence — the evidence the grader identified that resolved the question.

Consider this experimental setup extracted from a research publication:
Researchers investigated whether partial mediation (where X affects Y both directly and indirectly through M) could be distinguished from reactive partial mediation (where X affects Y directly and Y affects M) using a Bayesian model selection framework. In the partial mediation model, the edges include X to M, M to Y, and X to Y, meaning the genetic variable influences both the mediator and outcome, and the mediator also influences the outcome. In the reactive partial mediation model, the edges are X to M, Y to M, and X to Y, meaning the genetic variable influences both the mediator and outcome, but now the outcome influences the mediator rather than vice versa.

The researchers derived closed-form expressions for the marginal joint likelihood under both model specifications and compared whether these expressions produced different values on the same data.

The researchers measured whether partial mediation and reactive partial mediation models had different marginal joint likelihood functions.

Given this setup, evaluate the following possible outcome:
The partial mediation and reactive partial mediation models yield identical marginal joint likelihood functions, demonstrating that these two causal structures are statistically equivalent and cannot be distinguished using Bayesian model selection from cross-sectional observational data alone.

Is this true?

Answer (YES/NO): YES